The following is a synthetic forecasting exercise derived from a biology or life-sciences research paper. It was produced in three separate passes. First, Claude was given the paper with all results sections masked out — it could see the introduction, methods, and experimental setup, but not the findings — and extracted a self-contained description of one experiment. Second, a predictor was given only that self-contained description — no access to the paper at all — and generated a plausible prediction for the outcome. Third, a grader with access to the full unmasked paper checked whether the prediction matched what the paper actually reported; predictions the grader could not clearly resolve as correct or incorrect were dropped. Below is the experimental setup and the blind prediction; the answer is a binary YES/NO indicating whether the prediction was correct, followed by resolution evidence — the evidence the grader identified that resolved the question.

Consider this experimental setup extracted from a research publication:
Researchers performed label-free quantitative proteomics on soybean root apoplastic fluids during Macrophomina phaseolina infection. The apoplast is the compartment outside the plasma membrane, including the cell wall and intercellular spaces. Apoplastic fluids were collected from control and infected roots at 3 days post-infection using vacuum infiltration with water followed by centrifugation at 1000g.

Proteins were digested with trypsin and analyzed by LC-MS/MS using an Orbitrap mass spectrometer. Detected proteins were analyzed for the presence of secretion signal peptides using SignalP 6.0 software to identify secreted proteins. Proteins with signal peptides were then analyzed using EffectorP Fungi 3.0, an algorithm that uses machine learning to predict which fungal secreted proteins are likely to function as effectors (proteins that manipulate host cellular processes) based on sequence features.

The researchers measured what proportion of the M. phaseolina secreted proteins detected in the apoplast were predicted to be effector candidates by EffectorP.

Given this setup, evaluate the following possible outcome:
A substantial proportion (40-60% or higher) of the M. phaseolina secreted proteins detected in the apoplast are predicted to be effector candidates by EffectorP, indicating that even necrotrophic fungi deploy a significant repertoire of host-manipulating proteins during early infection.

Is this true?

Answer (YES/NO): NO